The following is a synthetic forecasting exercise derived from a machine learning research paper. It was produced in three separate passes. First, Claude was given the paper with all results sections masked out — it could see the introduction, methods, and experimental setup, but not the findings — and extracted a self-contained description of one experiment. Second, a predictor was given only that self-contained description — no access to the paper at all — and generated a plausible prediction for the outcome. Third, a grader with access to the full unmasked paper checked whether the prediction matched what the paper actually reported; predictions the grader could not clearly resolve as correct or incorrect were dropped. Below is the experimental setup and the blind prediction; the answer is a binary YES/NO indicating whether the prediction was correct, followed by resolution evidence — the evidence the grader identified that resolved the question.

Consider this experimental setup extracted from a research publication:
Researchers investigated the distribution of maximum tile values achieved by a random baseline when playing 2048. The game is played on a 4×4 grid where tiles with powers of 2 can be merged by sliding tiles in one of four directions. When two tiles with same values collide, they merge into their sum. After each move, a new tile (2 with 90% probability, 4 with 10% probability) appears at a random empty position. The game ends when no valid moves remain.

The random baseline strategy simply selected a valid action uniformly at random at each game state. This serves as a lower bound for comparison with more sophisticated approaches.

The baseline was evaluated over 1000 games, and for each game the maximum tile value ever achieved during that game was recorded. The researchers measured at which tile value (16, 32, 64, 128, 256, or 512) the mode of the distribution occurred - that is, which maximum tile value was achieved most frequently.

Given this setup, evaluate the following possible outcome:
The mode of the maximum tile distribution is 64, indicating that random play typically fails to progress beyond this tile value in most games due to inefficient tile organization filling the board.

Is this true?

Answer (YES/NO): NO